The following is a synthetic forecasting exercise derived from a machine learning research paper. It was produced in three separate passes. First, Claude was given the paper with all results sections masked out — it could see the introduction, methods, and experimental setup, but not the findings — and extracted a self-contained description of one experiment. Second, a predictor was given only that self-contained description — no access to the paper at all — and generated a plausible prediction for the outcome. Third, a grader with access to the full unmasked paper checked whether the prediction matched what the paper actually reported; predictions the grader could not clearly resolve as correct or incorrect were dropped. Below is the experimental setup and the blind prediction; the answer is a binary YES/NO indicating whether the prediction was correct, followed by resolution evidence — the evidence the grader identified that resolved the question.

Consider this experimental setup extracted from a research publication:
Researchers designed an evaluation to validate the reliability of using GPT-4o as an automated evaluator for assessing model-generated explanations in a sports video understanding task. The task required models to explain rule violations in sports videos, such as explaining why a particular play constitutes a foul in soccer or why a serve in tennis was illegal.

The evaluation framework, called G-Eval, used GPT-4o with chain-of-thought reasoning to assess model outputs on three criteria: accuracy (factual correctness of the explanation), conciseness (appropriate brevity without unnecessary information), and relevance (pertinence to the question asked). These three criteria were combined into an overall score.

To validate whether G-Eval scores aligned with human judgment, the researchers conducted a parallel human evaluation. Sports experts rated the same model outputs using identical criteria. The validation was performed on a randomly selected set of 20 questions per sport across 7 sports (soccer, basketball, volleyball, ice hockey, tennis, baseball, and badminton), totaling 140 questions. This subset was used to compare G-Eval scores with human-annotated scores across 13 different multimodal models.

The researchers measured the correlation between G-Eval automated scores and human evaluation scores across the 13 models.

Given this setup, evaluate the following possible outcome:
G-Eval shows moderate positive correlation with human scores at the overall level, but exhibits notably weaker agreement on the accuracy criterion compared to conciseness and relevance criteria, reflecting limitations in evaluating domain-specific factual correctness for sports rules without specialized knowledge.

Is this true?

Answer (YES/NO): NO